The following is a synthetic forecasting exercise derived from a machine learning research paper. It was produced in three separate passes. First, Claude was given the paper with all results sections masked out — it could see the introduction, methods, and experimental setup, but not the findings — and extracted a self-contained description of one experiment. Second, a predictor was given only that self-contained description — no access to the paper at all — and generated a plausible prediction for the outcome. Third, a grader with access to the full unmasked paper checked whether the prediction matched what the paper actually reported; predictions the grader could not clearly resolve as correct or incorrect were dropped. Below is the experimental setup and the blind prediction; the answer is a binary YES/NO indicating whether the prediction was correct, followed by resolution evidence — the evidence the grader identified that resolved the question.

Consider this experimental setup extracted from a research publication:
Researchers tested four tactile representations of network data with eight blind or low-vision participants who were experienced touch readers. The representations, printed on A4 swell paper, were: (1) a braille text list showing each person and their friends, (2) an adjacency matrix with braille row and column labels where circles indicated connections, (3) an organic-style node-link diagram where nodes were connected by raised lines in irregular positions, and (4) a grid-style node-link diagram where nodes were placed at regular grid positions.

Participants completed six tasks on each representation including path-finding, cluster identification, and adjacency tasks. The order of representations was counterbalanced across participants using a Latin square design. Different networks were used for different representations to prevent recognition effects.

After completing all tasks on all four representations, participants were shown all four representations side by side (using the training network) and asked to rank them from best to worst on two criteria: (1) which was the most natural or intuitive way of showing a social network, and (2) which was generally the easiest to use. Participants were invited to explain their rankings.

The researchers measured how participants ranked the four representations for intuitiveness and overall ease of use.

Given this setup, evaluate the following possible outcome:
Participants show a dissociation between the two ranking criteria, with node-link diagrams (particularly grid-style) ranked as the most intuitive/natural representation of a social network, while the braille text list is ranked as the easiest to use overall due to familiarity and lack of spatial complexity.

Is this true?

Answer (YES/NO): NO